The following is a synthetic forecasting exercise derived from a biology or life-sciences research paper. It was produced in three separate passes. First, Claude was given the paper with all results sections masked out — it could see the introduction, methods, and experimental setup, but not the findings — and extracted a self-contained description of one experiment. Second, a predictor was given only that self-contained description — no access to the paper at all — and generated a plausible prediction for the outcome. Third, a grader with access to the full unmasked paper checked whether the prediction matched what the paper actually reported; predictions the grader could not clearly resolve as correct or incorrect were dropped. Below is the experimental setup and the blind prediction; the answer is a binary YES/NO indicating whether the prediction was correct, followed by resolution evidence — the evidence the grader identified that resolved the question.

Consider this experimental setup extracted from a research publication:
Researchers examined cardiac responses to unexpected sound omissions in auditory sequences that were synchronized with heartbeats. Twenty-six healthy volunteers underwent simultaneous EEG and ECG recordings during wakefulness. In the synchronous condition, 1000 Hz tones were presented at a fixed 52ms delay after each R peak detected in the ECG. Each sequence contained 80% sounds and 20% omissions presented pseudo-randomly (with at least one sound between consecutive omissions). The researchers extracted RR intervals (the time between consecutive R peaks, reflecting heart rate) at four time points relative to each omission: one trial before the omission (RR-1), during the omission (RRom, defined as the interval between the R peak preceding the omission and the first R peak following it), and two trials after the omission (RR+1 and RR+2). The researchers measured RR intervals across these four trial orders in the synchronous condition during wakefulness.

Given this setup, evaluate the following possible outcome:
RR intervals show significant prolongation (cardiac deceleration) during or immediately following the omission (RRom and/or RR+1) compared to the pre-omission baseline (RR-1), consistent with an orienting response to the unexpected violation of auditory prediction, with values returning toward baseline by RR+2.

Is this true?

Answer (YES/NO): NO